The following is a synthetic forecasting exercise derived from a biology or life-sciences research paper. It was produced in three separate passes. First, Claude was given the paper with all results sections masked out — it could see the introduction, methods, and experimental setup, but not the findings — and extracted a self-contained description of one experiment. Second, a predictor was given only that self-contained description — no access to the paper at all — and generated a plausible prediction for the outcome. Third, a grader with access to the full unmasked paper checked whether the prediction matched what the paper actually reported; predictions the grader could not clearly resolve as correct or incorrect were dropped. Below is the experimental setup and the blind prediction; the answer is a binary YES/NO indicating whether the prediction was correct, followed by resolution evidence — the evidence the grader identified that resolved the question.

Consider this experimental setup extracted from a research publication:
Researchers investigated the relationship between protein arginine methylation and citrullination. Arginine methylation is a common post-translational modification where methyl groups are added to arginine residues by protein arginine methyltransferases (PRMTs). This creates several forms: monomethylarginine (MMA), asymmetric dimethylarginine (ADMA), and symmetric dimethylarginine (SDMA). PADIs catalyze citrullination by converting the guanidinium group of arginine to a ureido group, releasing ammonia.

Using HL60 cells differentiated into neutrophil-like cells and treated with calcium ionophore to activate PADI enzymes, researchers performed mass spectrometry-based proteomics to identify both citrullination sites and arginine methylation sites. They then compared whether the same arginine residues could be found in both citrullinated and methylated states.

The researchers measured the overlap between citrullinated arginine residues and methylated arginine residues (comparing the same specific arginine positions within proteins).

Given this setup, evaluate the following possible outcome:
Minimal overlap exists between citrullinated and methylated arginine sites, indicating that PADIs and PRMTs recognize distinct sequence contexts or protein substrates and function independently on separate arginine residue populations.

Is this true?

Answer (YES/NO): NO